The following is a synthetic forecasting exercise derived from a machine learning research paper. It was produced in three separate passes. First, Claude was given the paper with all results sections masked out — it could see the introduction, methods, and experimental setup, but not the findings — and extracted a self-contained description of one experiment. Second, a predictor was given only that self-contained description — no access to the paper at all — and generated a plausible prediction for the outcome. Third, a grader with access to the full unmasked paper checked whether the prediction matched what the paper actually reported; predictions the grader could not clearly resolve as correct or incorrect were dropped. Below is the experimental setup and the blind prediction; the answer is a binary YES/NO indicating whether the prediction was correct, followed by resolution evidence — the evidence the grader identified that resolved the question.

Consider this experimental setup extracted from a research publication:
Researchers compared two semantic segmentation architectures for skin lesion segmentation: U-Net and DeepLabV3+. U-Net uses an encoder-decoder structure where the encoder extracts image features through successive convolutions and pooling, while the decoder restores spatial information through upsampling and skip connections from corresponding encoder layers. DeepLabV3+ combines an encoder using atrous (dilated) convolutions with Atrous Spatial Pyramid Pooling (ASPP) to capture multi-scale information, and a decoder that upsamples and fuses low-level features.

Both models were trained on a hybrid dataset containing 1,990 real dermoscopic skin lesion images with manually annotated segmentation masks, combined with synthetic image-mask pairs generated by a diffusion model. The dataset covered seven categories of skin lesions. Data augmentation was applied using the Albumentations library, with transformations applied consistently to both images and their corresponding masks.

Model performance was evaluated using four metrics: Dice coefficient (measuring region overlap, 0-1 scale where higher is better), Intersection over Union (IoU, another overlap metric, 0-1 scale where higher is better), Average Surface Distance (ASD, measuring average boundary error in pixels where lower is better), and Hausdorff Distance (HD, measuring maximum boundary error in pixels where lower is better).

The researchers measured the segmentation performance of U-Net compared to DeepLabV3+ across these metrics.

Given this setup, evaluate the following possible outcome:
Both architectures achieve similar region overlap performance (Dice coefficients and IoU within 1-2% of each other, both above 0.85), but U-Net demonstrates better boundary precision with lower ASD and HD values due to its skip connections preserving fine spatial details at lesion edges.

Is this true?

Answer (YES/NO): NO